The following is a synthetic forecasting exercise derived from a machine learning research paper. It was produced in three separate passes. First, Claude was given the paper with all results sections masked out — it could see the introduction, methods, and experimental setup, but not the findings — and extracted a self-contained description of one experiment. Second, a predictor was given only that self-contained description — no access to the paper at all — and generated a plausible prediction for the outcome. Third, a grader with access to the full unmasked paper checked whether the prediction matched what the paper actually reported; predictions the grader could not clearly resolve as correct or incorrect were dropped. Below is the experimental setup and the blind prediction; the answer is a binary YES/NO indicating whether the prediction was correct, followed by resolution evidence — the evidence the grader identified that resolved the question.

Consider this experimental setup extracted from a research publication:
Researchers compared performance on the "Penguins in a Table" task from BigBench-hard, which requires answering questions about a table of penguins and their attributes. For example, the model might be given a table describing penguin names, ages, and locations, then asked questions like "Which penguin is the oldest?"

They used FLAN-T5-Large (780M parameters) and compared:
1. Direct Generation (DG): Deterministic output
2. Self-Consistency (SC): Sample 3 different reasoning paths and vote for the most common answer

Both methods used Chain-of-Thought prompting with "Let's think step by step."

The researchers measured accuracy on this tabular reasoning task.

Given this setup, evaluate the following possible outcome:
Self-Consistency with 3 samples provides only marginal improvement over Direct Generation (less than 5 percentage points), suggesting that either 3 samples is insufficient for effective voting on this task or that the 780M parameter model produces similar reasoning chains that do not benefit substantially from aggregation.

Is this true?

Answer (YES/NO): NO